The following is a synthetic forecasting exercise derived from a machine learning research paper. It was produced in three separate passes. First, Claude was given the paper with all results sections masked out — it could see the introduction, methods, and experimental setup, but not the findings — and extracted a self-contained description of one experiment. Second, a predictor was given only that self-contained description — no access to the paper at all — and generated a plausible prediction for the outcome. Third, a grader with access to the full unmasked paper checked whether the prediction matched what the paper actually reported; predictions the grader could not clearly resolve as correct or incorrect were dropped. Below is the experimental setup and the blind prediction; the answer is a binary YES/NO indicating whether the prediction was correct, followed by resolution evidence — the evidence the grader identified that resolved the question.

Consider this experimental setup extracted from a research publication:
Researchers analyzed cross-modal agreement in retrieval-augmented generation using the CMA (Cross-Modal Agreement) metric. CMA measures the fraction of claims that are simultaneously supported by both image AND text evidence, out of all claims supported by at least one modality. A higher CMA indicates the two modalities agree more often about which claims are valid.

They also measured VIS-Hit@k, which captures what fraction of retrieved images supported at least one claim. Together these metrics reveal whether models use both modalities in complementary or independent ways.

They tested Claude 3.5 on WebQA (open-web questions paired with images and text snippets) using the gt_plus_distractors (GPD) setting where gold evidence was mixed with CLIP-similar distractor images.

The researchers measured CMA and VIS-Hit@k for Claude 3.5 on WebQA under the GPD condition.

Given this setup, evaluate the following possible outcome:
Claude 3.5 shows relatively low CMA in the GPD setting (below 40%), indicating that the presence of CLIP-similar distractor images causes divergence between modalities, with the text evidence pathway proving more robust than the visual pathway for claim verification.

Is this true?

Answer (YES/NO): YES